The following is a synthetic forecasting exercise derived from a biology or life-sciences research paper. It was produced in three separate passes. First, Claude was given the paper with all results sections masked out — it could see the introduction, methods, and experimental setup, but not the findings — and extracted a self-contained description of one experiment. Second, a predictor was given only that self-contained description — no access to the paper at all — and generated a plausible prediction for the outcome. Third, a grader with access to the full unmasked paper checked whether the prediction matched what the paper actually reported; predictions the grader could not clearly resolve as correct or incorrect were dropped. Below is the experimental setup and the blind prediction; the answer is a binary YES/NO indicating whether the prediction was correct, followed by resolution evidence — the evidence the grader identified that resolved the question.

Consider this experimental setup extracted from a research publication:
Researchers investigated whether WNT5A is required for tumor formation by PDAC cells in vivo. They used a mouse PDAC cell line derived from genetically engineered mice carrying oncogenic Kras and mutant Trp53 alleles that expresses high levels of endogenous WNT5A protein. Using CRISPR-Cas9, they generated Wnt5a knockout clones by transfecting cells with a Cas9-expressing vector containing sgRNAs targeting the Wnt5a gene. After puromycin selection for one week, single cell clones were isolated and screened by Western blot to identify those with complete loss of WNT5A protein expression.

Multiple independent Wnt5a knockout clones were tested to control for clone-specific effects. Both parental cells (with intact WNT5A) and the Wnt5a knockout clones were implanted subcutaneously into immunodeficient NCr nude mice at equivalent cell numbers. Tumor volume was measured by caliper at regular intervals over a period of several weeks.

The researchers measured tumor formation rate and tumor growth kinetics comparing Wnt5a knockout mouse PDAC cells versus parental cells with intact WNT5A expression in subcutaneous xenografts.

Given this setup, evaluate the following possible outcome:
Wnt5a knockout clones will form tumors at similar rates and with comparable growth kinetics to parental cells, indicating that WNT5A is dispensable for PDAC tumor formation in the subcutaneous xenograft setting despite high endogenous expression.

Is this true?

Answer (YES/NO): NO